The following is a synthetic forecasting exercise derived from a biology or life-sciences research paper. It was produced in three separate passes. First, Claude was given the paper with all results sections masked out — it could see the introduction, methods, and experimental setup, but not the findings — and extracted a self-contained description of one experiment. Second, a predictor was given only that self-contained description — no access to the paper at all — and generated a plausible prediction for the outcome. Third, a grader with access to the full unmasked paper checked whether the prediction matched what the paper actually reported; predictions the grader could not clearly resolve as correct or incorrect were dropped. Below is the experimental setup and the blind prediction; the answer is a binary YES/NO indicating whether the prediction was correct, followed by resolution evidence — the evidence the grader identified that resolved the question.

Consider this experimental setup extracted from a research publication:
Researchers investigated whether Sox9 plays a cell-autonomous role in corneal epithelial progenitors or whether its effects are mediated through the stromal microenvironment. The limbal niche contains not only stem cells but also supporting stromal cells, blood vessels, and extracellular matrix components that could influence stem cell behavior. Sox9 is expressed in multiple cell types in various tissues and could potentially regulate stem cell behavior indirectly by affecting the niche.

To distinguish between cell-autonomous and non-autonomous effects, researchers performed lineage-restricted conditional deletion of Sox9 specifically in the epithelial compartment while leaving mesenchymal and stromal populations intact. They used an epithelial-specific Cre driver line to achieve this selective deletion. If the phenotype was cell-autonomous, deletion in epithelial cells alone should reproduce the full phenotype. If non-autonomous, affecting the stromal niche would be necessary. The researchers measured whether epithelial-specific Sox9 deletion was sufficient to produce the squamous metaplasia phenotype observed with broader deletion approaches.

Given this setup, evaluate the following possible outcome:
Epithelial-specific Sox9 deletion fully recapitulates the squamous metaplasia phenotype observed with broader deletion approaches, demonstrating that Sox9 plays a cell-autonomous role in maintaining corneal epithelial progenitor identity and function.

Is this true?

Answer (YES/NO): YES